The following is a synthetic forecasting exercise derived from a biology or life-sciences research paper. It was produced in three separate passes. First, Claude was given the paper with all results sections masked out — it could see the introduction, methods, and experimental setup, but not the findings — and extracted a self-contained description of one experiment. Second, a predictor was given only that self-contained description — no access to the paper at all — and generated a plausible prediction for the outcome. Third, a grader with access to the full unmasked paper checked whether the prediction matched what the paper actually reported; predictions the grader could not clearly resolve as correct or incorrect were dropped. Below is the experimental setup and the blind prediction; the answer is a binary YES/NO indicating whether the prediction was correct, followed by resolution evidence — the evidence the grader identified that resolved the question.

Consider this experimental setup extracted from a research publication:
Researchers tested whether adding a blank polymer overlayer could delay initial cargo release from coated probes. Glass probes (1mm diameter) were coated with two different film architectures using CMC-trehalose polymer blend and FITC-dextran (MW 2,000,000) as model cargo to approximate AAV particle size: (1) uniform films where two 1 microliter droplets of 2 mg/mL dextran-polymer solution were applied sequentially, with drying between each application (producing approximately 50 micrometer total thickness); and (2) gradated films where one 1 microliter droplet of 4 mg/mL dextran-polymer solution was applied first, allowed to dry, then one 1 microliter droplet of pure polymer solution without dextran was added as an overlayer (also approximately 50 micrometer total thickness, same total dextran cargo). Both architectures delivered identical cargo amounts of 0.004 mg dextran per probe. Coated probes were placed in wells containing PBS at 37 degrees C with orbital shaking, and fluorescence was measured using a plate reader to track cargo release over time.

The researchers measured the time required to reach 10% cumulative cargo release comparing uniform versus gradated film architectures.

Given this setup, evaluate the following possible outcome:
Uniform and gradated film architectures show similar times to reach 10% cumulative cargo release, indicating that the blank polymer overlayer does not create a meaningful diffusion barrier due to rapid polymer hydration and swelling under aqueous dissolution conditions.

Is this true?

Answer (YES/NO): NO